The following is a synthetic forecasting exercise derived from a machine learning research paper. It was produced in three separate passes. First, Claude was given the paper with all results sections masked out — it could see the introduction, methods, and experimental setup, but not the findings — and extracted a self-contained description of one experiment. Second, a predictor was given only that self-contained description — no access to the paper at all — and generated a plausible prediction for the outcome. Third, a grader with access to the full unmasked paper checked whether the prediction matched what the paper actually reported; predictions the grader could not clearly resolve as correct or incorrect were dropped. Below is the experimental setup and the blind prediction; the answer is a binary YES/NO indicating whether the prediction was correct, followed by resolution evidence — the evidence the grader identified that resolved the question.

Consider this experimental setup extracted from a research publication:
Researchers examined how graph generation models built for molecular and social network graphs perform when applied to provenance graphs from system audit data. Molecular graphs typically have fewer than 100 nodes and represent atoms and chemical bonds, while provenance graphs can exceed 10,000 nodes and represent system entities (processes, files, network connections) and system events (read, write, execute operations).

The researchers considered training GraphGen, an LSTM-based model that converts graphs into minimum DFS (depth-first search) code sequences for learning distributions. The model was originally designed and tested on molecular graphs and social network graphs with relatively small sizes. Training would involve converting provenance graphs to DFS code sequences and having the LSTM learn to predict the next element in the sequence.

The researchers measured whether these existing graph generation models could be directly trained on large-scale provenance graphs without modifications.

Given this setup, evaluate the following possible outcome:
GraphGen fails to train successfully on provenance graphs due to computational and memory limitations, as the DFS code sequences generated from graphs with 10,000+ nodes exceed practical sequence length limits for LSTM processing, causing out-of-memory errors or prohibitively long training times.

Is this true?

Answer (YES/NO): NO